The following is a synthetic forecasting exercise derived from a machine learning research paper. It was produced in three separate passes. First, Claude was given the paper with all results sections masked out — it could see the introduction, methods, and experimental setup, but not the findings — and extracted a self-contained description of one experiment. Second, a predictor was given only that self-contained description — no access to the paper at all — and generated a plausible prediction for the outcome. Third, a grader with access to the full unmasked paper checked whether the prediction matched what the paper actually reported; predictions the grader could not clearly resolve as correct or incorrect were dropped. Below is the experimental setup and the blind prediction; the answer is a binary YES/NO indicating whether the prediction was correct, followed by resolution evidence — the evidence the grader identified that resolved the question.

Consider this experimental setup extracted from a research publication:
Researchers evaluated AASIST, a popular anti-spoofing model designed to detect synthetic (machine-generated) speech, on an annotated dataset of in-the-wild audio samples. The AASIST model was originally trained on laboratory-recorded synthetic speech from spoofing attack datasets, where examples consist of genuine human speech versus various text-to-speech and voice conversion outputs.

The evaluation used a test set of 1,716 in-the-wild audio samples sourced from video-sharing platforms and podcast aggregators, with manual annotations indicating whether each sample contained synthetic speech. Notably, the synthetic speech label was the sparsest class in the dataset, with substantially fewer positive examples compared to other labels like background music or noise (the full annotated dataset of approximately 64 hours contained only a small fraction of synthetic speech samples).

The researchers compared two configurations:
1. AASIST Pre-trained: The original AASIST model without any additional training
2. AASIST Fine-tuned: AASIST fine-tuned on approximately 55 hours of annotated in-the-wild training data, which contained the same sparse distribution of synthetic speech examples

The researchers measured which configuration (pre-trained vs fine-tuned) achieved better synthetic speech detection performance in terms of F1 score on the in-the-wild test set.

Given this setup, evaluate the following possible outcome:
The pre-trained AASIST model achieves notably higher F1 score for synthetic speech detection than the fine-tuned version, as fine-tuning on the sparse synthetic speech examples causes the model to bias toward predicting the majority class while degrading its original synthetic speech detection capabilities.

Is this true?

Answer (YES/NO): NO